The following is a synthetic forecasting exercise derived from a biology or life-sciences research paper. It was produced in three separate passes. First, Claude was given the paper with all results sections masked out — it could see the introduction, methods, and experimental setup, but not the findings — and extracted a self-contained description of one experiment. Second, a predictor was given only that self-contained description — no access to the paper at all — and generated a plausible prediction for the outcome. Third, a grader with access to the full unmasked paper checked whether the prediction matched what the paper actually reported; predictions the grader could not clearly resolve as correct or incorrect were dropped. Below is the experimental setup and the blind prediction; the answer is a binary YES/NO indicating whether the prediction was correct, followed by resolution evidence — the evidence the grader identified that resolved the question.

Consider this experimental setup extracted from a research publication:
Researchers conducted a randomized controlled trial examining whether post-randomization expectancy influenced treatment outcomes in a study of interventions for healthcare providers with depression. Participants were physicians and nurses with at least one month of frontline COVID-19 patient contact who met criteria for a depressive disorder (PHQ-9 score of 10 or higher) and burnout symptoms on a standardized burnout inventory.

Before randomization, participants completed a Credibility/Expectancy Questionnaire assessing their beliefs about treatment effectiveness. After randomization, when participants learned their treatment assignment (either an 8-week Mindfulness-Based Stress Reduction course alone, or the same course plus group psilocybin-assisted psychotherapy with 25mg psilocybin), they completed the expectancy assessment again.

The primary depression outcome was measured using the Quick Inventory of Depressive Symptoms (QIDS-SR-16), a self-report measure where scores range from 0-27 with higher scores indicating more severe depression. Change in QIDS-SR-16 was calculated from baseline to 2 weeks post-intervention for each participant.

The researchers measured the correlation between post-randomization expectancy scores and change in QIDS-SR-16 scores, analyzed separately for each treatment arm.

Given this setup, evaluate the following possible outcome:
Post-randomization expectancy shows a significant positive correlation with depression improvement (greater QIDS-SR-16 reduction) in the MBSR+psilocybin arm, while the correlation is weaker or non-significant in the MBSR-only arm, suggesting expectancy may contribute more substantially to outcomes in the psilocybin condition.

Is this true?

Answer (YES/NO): NO